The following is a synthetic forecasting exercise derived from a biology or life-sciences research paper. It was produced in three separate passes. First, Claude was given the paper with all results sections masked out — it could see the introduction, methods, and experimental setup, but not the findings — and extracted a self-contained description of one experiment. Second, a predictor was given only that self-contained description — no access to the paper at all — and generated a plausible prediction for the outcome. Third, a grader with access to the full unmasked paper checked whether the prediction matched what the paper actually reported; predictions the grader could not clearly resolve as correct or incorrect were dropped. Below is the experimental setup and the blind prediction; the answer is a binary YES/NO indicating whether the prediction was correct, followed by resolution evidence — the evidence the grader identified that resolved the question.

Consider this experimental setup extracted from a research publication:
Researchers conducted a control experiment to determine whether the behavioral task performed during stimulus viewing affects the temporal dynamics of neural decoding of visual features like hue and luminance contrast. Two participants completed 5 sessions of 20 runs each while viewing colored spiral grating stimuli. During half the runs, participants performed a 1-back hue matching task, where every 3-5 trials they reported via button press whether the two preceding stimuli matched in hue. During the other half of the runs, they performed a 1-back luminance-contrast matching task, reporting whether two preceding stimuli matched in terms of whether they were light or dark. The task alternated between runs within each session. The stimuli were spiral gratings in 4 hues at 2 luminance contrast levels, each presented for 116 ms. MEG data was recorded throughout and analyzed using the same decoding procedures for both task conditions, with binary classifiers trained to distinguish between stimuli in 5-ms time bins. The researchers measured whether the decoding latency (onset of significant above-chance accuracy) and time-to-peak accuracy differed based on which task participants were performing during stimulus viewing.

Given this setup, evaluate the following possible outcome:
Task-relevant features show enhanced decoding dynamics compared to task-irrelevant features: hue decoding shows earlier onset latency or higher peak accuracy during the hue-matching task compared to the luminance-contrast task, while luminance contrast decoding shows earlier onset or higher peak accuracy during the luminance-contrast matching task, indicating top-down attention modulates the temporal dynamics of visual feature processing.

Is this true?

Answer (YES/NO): NO